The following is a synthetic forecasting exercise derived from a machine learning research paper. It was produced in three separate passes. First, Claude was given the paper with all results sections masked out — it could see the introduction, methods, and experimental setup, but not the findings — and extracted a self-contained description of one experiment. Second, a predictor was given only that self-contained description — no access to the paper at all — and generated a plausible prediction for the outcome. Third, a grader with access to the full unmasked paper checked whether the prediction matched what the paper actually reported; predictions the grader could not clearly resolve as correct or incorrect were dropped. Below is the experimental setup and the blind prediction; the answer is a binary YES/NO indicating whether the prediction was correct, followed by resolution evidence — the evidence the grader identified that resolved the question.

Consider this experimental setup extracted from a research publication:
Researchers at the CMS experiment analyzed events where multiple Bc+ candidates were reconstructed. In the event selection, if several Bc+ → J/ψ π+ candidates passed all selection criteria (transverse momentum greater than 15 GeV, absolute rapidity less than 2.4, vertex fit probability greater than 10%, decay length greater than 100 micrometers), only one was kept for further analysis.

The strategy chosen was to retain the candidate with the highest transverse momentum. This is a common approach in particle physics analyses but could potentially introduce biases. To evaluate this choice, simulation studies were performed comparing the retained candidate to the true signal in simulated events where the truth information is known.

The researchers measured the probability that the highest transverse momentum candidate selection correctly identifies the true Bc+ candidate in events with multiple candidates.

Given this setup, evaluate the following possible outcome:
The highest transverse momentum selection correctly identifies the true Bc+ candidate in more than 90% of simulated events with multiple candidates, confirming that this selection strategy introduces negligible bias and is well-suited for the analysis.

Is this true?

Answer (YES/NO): YES